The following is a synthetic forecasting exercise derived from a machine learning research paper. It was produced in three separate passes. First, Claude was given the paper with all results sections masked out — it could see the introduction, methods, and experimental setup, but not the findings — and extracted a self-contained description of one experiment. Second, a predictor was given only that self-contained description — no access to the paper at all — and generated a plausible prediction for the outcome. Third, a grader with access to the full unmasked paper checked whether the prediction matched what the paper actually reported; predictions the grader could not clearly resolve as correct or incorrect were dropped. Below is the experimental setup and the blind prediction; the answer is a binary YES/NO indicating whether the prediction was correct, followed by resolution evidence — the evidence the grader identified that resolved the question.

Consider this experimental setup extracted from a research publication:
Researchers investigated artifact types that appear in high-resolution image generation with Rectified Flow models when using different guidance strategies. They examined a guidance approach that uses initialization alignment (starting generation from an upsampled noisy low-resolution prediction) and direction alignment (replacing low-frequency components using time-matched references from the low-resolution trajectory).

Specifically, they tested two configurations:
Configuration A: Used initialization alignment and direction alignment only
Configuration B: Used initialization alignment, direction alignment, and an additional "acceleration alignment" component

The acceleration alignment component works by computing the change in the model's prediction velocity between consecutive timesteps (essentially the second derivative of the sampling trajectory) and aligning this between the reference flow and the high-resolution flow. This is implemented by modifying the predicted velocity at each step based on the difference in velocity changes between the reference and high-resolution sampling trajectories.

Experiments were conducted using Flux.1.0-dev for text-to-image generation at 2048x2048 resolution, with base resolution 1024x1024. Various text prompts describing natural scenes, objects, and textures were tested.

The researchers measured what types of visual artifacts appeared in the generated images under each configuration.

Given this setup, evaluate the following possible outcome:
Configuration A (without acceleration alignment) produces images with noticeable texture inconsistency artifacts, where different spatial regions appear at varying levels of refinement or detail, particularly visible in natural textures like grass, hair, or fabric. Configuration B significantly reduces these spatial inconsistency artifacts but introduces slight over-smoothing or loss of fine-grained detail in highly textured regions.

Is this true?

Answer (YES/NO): NO